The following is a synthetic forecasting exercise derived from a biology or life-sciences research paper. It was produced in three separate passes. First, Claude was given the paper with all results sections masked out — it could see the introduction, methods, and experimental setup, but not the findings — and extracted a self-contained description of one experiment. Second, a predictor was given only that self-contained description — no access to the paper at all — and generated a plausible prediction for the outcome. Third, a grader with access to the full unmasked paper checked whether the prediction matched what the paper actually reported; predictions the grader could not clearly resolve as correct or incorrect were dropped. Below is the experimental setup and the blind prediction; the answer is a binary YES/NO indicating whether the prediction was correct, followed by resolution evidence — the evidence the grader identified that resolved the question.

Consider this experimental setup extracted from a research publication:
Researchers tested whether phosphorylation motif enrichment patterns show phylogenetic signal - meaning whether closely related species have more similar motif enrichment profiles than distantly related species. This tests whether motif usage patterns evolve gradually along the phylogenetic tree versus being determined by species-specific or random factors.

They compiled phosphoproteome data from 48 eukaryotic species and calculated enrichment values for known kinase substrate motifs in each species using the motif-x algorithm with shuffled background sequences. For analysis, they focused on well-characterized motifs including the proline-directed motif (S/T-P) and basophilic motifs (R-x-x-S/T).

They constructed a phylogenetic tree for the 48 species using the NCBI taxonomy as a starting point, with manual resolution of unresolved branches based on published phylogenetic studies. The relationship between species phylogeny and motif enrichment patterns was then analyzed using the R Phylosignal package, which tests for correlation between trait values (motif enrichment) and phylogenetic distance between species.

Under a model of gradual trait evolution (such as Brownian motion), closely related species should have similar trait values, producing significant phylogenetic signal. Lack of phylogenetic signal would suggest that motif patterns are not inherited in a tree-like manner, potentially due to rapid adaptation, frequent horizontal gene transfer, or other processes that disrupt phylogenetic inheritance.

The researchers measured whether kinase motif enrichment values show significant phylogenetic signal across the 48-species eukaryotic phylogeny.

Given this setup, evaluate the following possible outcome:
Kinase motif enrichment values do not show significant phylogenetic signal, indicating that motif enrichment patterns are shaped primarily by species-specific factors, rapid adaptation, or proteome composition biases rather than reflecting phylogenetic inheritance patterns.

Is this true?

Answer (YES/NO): NO